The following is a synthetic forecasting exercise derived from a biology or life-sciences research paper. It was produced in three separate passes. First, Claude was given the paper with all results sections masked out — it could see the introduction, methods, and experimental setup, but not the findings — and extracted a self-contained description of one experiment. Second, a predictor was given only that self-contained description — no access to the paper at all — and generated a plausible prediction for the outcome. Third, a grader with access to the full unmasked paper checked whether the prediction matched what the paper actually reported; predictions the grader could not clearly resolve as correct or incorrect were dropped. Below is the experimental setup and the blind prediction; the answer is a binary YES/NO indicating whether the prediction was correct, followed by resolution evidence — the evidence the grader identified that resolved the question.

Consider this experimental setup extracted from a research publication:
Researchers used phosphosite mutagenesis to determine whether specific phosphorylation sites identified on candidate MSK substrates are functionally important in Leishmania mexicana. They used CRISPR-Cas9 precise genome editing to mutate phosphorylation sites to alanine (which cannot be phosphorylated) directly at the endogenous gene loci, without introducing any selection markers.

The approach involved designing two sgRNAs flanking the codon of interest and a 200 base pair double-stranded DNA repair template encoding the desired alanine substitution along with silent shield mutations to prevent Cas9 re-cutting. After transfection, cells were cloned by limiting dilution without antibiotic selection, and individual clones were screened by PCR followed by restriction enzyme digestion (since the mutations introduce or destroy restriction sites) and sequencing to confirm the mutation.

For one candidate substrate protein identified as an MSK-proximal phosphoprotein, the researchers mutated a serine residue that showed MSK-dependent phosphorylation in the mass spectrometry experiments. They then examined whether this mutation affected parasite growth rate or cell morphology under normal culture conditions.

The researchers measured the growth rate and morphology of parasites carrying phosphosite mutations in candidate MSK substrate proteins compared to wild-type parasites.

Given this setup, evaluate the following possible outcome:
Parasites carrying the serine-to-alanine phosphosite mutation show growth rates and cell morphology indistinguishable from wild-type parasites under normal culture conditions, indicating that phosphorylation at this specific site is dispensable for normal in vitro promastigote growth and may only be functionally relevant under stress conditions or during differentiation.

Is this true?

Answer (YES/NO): YES